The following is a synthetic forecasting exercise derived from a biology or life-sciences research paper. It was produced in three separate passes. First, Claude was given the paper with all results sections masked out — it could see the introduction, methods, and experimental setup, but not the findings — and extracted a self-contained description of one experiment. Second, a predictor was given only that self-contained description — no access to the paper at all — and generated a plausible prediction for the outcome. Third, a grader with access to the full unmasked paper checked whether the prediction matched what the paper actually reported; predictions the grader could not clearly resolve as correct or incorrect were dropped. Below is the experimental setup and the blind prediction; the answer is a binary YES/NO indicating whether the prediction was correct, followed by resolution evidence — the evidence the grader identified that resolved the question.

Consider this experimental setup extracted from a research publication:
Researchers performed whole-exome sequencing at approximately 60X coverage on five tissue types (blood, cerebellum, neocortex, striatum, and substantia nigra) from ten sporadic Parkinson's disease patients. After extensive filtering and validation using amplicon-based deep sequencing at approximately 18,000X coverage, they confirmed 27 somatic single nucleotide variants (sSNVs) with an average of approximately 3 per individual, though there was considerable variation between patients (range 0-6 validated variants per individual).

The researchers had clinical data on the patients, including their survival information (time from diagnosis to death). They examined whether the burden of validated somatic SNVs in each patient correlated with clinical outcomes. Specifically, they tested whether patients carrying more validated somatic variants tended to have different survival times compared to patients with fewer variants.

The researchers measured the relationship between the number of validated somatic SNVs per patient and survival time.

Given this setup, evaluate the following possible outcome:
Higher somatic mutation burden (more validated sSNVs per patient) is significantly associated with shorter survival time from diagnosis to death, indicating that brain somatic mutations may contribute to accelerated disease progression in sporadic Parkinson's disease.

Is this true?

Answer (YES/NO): NO